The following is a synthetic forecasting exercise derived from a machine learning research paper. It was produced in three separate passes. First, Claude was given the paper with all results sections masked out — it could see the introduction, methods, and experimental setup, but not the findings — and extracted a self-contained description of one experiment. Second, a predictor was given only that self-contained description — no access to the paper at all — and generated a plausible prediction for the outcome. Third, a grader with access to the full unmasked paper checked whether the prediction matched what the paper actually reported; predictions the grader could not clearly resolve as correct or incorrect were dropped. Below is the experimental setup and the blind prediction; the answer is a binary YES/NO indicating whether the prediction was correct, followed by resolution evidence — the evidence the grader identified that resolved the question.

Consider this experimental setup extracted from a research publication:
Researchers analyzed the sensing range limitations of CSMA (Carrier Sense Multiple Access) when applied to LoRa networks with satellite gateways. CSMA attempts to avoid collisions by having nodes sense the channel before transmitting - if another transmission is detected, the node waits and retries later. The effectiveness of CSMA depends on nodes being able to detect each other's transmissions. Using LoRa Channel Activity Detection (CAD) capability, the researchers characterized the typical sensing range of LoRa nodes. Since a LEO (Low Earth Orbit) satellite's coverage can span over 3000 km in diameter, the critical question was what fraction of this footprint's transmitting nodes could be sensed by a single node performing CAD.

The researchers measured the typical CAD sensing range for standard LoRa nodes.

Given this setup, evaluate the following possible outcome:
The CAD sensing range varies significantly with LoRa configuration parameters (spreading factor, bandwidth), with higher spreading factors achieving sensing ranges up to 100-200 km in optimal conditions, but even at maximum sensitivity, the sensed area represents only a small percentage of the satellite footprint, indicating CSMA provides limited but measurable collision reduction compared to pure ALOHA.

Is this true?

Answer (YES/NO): NO